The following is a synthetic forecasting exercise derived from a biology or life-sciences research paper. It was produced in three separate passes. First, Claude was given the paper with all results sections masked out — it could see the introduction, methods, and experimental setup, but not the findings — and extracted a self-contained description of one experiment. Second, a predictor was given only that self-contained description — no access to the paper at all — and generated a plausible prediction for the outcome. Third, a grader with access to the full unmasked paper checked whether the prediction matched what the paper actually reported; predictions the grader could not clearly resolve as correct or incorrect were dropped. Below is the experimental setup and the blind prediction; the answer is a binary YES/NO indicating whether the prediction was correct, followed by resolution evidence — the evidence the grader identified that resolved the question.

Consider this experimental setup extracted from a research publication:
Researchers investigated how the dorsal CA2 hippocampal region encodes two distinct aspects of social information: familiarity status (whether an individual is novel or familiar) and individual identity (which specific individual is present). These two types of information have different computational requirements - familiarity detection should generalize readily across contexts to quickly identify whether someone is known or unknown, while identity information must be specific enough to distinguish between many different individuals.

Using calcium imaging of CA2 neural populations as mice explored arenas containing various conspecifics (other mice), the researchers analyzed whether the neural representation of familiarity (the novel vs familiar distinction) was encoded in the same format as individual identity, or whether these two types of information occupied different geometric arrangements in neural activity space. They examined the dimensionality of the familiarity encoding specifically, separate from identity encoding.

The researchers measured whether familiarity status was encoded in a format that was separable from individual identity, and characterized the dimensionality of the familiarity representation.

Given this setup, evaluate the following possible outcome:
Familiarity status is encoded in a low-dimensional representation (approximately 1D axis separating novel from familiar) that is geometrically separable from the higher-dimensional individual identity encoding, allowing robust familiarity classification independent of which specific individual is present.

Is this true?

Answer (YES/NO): YES